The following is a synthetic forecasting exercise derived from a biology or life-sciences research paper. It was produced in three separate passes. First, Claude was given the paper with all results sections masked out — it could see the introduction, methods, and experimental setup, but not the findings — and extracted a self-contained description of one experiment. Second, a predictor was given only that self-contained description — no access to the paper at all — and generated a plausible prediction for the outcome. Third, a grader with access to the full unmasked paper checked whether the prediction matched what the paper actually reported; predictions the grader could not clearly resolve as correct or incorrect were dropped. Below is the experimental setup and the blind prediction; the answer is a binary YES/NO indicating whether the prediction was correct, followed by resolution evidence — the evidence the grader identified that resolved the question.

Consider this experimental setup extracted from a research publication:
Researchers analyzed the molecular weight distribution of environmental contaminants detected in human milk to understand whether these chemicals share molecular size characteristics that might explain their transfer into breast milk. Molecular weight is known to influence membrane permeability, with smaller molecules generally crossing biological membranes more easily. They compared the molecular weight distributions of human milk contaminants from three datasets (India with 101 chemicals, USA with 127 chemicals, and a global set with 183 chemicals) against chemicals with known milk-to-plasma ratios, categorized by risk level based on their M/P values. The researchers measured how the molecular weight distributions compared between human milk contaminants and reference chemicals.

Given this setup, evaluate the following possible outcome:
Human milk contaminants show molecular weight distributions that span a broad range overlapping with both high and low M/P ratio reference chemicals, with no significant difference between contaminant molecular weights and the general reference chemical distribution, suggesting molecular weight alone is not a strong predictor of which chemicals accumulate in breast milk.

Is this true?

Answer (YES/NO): YES